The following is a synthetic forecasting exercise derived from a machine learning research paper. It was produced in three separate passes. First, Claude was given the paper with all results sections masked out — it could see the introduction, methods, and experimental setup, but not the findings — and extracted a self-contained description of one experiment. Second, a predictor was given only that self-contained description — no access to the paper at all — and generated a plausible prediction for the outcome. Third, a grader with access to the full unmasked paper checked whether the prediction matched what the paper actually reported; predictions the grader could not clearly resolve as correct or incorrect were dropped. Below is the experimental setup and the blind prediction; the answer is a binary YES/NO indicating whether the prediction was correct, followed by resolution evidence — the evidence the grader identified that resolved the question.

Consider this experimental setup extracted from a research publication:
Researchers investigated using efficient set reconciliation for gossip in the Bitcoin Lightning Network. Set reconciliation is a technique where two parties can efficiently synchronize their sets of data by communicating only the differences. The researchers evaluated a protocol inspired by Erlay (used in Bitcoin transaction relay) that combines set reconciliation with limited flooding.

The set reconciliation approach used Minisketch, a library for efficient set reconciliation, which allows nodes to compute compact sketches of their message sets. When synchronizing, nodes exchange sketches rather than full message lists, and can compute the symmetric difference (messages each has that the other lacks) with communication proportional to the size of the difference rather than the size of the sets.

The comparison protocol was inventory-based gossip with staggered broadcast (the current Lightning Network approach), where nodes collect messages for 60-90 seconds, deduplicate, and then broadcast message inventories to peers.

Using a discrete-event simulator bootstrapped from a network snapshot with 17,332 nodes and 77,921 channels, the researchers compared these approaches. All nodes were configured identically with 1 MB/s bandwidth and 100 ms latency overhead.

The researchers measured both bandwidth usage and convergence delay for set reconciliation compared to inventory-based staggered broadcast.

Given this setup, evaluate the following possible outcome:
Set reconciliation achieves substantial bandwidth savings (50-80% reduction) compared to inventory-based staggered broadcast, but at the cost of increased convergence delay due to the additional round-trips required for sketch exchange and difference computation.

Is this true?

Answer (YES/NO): NO